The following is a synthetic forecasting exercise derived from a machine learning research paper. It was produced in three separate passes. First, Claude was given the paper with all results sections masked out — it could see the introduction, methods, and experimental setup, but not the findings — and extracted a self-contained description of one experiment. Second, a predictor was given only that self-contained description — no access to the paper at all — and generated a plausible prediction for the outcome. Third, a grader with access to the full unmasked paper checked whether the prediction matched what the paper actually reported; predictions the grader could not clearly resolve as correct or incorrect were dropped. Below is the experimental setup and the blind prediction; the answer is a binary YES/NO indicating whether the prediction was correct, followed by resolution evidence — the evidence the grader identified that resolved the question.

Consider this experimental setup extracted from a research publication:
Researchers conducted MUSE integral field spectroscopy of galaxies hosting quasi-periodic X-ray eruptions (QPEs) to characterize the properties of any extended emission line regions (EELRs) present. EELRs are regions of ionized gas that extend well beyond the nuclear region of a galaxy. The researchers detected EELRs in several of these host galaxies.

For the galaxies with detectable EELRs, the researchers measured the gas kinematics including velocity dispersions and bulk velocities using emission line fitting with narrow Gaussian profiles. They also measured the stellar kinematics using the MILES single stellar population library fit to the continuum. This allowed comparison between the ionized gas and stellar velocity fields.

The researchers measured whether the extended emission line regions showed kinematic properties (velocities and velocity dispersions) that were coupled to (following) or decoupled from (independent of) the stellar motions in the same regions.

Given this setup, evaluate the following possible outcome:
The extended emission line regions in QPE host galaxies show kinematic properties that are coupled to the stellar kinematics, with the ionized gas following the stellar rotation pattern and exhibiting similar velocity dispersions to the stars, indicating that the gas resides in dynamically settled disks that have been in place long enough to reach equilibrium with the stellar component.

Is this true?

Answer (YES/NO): NO